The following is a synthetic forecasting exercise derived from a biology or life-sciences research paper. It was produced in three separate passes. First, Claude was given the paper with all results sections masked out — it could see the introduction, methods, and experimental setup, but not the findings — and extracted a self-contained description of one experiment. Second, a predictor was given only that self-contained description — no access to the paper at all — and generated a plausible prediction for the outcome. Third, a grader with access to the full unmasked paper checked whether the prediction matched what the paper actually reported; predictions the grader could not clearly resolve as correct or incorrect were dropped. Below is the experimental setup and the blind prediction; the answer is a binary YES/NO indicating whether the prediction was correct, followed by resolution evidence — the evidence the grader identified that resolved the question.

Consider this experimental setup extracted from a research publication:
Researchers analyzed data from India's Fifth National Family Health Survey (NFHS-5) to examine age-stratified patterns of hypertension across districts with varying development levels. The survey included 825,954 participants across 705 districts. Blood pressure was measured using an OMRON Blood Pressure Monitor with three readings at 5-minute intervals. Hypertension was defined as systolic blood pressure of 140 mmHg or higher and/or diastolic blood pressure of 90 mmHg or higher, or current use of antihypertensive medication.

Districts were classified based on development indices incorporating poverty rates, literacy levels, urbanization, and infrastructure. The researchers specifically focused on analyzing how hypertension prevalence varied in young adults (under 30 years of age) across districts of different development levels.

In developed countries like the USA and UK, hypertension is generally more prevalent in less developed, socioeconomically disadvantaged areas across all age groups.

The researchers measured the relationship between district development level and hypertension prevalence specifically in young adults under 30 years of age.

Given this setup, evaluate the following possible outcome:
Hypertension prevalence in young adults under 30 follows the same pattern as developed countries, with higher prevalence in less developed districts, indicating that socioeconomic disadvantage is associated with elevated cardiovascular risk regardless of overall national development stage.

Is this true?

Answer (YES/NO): YES